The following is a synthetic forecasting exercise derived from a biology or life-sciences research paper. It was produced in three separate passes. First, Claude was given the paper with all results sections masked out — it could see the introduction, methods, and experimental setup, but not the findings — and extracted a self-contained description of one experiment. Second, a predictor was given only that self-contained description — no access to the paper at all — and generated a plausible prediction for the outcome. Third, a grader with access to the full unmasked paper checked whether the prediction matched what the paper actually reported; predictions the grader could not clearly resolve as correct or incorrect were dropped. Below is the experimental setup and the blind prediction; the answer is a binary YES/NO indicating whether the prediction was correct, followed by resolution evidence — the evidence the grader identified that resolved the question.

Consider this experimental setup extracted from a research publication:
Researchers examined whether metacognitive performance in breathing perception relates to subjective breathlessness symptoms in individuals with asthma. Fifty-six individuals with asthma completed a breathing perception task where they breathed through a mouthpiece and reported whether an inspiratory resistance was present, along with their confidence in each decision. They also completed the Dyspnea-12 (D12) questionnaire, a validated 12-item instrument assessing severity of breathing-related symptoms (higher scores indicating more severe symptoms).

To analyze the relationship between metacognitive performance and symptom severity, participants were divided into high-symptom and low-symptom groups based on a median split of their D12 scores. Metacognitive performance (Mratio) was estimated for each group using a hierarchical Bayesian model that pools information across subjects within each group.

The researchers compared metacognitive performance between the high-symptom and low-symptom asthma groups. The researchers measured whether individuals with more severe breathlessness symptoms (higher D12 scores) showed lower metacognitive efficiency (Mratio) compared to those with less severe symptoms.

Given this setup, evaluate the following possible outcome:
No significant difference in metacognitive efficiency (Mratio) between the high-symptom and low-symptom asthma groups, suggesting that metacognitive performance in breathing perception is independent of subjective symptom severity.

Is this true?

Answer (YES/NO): YES